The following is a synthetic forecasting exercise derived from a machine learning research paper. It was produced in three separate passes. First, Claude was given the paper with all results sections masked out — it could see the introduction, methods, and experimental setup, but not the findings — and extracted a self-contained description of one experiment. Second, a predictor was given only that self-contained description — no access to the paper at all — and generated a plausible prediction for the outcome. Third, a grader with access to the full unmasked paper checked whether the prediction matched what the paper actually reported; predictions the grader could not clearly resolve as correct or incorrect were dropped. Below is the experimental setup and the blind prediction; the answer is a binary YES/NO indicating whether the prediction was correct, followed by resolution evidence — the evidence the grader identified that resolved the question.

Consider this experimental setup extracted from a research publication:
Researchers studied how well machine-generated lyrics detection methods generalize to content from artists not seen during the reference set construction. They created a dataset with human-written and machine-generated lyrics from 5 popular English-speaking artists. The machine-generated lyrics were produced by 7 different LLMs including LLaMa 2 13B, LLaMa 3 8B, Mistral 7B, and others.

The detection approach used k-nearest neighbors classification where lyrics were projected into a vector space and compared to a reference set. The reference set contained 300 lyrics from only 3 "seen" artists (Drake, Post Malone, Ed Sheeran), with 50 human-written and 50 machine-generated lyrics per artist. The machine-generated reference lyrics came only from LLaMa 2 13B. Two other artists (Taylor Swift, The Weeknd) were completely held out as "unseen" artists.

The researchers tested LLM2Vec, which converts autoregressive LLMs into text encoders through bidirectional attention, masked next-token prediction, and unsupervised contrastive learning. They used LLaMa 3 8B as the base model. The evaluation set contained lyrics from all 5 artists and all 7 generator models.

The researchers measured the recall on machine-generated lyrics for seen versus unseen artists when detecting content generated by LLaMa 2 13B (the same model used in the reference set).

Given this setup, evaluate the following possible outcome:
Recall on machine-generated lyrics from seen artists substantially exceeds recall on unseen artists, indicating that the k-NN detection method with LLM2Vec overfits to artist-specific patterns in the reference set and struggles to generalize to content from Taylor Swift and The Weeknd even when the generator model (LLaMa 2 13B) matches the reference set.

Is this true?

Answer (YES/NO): NO